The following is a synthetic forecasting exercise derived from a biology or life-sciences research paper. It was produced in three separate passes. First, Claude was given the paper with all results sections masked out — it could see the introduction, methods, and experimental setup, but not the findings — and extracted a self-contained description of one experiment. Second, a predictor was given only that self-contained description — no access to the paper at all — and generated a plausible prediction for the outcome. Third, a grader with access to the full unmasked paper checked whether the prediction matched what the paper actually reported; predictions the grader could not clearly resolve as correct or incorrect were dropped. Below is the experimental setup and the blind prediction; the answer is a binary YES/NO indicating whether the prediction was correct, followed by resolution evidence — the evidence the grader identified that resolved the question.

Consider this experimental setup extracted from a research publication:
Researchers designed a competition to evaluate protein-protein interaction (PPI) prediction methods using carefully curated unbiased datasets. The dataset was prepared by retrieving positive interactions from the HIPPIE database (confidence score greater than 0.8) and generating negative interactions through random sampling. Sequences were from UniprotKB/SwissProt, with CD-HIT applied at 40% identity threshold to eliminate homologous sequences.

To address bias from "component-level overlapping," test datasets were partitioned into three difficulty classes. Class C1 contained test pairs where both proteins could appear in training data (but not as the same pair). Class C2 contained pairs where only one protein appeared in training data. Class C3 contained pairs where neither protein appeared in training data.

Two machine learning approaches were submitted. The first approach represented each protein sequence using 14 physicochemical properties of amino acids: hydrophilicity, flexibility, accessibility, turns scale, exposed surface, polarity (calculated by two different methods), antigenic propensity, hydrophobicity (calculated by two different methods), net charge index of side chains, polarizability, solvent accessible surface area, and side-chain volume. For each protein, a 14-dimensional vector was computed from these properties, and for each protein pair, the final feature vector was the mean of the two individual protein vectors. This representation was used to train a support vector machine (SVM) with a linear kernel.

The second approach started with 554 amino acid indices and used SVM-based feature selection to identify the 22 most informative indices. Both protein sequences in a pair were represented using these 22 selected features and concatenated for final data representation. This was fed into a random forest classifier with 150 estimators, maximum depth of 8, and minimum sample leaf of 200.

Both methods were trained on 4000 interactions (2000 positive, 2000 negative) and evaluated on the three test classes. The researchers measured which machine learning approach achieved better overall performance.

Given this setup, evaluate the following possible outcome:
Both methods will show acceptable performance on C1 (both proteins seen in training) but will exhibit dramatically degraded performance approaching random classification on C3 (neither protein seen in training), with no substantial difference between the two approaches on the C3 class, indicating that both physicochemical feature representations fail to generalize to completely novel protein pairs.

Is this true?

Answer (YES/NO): NO